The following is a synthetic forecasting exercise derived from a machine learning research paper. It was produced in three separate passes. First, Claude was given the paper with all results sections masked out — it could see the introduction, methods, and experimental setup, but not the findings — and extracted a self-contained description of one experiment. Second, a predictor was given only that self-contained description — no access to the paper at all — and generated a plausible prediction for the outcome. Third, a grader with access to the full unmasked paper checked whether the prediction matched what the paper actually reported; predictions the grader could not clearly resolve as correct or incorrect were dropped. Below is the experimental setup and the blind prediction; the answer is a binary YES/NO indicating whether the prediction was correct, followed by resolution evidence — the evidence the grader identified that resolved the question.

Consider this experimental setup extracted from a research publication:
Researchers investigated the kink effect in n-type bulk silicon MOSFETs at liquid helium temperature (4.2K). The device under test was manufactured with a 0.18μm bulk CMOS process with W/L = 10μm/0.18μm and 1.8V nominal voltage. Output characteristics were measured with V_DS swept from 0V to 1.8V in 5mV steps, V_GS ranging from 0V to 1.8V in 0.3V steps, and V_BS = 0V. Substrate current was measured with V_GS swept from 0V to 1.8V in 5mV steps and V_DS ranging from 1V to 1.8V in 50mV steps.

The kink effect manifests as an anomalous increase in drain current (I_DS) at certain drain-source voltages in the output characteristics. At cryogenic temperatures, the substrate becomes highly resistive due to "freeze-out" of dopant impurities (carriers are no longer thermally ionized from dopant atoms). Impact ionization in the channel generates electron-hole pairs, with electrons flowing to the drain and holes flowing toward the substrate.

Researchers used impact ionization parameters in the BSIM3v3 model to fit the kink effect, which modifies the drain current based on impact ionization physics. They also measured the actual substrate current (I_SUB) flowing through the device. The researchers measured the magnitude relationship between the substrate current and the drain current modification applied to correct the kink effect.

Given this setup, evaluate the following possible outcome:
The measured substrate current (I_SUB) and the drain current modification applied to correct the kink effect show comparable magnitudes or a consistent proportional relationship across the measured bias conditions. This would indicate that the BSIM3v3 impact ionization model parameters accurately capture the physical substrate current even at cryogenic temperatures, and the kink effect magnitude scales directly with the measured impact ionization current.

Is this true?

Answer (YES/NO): NO